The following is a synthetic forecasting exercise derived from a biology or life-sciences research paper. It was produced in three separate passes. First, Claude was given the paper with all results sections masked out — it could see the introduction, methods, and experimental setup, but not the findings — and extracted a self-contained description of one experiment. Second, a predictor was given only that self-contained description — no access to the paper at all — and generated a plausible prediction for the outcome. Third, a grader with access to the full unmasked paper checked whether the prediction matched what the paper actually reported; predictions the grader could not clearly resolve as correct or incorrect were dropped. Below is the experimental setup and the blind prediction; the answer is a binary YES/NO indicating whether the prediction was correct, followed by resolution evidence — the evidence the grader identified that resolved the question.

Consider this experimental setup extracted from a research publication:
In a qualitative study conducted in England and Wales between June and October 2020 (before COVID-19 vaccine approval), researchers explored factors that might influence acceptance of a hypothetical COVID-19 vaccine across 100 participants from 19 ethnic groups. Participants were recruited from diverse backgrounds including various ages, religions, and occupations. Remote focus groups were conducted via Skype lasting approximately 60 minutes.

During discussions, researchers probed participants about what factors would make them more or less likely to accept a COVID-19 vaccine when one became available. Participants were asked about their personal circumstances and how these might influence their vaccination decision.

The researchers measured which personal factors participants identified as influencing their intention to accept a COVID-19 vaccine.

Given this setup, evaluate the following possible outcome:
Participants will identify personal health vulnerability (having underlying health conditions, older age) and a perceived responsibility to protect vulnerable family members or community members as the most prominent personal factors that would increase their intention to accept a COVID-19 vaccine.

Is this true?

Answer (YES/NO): NO